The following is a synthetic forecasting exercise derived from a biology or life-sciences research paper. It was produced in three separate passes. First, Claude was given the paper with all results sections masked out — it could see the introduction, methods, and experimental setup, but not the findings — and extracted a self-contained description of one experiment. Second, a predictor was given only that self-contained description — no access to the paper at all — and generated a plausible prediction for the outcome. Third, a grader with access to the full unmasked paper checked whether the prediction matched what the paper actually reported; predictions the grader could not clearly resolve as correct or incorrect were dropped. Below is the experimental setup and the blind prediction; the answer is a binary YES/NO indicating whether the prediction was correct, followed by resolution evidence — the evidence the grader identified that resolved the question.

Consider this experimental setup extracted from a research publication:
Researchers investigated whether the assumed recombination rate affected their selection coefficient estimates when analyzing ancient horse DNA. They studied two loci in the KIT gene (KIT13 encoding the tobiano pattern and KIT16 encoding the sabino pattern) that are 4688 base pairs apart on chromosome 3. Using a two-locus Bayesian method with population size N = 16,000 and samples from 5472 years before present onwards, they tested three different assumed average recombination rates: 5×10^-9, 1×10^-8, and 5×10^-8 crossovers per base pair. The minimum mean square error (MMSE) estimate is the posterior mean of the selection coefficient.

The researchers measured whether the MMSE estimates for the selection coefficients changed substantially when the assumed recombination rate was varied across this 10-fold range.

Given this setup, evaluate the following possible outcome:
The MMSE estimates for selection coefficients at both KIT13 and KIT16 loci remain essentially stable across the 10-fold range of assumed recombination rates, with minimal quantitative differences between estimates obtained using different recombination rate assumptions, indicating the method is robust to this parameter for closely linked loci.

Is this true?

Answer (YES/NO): YES